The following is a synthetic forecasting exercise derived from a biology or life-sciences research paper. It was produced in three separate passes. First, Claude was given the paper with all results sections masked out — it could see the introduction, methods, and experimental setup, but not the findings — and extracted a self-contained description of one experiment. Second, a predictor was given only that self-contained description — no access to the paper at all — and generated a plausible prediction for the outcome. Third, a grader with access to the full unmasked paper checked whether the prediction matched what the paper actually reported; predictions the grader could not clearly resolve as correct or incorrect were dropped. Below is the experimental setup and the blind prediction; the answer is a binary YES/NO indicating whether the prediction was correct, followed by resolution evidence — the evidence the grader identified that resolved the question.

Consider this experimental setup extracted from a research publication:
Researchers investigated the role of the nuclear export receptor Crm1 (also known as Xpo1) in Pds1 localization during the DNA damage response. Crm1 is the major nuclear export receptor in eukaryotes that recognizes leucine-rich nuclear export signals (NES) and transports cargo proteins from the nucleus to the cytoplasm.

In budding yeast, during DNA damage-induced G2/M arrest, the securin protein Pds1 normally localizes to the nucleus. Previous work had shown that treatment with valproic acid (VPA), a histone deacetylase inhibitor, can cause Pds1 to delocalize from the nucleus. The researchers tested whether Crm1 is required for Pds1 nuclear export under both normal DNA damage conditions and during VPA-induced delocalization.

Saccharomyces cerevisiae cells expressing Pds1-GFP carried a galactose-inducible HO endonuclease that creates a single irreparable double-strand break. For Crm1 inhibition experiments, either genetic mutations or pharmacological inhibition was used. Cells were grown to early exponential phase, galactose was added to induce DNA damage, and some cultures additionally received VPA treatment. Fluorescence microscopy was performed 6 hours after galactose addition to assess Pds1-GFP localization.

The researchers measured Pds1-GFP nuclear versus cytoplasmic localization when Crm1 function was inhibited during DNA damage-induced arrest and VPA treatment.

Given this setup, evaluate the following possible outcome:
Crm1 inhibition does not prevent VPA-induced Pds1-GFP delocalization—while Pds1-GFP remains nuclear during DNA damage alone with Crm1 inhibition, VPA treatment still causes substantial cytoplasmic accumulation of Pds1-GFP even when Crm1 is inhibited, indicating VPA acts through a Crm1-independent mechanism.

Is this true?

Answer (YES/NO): NO